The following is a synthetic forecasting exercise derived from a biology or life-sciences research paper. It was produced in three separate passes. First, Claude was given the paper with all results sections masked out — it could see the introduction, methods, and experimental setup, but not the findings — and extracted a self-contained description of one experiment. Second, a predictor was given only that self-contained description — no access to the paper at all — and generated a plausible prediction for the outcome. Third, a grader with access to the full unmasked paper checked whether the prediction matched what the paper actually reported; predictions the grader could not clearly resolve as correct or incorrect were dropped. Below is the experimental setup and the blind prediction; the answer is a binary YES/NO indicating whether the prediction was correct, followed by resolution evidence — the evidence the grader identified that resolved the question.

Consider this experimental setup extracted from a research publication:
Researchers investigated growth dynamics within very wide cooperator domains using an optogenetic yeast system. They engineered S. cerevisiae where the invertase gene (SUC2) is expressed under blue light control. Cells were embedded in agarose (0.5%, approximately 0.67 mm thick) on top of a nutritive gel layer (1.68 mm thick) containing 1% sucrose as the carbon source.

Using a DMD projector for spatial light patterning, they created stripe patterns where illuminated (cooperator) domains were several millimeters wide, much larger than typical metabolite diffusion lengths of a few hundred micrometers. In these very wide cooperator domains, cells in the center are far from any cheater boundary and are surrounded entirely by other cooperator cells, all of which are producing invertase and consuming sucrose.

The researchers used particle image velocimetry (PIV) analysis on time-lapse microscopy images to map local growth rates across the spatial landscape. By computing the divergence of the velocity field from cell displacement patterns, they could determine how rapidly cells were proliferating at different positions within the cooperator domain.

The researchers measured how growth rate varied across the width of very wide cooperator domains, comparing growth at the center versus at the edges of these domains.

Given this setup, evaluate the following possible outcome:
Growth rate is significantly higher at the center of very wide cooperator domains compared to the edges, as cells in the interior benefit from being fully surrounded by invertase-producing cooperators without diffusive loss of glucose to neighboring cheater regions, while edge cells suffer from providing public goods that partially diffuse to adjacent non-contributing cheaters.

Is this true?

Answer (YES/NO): NO